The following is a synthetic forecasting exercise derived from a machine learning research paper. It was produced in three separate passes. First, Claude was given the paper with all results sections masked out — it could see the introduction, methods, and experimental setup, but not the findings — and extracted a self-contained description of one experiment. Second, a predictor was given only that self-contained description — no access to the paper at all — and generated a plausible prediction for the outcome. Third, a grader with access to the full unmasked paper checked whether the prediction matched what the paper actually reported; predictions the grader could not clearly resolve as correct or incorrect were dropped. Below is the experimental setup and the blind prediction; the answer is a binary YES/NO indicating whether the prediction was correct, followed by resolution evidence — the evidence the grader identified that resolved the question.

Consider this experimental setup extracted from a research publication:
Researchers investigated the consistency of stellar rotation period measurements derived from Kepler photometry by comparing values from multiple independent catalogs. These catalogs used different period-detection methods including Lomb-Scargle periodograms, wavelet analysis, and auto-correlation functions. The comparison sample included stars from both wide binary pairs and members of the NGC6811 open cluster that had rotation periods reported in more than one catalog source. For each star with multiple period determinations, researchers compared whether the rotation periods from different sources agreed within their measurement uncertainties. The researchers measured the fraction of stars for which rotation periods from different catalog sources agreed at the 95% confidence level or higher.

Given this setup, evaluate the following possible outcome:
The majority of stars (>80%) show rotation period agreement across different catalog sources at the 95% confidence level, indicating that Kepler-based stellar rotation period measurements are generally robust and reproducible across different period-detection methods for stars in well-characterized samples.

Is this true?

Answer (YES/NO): YES